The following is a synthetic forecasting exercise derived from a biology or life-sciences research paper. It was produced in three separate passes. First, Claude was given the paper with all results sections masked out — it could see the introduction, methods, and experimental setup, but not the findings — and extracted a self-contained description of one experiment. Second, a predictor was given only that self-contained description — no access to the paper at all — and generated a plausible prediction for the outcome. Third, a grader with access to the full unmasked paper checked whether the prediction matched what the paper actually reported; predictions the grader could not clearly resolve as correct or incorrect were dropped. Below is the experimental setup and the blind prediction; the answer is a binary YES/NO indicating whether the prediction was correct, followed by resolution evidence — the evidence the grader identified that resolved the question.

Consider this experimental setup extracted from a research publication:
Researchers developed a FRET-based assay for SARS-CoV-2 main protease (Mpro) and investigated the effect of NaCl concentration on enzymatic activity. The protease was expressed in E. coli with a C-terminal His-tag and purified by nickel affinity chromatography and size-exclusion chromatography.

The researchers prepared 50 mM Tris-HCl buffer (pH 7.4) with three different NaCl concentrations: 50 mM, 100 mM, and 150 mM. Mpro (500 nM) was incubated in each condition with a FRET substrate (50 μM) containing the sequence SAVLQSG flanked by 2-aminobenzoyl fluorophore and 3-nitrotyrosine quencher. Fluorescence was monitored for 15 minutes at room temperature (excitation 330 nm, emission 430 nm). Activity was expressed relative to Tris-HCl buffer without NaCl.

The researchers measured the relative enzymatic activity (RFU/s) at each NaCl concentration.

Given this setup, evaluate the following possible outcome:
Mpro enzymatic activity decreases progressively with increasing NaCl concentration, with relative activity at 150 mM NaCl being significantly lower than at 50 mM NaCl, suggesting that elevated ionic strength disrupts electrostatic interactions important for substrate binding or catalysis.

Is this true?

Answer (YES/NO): NO